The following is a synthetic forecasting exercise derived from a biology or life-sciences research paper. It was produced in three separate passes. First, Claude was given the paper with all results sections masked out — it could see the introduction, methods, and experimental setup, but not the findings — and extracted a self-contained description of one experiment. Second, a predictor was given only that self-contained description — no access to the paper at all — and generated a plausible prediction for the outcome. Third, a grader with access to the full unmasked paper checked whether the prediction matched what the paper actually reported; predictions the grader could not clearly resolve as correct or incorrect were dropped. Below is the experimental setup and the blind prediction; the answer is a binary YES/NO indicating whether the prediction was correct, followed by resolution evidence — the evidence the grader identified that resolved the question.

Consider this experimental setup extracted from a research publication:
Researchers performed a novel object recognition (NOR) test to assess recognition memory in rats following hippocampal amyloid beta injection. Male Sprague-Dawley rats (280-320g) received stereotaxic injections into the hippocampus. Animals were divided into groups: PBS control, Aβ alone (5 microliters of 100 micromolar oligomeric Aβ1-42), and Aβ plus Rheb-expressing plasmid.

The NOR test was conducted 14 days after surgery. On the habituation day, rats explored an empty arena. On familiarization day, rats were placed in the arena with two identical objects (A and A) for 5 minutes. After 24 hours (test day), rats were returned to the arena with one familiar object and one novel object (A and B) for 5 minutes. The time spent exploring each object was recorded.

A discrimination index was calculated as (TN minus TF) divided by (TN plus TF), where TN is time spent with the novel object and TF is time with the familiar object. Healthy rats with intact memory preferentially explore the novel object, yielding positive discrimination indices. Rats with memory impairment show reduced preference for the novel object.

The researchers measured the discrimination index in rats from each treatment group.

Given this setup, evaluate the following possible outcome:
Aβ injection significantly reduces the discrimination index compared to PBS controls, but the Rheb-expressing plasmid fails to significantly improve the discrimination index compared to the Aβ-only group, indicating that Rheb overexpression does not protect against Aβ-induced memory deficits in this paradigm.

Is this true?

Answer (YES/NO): NO